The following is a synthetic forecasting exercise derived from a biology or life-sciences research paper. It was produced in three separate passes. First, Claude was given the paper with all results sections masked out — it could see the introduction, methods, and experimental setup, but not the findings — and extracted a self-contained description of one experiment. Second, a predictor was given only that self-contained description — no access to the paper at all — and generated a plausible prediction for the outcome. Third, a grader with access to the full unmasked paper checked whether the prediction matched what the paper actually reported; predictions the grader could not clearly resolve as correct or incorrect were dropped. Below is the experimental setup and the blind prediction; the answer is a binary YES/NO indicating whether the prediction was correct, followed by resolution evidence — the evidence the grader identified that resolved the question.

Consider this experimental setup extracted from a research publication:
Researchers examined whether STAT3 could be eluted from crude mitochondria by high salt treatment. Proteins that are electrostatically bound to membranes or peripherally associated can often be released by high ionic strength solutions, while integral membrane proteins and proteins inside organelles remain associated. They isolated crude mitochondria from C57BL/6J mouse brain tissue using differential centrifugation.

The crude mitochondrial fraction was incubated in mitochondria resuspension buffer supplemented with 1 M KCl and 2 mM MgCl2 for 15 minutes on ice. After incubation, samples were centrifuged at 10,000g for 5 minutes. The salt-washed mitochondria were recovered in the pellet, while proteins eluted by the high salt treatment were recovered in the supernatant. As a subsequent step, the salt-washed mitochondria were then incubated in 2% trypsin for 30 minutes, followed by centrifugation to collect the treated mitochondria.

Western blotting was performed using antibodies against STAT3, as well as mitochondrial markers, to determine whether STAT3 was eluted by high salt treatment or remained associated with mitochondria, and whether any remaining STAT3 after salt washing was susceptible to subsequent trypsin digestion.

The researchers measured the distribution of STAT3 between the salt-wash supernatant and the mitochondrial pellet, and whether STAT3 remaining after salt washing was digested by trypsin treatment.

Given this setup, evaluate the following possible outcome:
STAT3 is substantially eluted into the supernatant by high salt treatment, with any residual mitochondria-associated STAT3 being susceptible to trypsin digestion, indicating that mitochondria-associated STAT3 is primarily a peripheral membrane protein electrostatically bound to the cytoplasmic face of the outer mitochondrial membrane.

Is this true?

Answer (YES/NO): NO